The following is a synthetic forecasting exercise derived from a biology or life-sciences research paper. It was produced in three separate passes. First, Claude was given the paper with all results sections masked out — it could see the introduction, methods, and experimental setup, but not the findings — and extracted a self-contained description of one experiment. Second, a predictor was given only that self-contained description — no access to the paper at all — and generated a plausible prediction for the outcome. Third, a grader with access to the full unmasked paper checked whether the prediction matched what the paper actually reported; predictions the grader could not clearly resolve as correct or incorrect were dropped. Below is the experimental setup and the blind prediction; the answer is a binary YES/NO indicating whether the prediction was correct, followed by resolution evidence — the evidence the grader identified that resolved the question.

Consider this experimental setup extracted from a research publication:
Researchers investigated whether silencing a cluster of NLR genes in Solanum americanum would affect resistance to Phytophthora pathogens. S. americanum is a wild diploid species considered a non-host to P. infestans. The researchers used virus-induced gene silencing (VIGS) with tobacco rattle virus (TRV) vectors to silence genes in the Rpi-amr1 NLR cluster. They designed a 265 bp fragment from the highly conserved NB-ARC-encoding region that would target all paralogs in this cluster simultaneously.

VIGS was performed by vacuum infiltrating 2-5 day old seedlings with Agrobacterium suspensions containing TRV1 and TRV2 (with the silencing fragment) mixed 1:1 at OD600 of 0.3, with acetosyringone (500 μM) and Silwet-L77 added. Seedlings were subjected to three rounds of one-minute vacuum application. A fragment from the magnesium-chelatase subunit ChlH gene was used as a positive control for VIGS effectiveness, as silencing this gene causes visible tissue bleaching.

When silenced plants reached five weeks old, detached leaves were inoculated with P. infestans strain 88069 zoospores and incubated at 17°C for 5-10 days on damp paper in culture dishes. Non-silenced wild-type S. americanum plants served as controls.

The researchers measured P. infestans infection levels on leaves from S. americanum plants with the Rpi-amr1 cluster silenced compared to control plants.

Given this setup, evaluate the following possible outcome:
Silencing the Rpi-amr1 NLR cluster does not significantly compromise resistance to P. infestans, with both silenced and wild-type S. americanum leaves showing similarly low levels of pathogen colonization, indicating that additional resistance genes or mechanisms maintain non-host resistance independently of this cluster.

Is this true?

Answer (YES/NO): NO